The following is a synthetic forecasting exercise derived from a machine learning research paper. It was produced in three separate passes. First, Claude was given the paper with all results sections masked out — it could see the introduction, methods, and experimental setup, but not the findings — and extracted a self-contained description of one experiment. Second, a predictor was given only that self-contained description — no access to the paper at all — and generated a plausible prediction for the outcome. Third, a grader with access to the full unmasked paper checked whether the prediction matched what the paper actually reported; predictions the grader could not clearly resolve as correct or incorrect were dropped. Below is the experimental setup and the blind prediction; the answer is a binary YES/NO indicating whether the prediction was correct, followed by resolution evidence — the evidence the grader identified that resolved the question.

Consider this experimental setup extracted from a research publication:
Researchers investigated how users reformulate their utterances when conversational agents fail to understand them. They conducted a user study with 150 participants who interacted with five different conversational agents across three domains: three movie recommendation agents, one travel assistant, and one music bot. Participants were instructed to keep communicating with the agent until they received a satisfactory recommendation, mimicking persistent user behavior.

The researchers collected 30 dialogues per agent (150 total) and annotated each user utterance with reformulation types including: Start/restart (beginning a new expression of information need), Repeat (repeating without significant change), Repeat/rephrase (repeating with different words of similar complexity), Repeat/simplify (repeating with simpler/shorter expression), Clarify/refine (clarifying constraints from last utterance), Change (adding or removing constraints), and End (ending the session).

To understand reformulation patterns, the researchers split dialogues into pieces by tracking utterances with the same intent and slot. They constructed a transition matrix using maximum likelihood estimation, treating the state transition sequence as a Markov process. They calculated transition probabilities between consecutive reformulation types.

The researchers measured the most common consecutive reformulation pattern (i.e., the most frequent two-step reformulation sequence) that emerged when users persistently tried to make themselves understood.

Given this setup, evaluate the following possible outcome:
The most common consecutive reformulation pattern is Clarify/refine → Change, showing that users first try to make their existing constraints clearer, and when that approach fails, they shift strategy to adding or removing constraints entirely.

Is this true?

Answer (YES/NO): NO